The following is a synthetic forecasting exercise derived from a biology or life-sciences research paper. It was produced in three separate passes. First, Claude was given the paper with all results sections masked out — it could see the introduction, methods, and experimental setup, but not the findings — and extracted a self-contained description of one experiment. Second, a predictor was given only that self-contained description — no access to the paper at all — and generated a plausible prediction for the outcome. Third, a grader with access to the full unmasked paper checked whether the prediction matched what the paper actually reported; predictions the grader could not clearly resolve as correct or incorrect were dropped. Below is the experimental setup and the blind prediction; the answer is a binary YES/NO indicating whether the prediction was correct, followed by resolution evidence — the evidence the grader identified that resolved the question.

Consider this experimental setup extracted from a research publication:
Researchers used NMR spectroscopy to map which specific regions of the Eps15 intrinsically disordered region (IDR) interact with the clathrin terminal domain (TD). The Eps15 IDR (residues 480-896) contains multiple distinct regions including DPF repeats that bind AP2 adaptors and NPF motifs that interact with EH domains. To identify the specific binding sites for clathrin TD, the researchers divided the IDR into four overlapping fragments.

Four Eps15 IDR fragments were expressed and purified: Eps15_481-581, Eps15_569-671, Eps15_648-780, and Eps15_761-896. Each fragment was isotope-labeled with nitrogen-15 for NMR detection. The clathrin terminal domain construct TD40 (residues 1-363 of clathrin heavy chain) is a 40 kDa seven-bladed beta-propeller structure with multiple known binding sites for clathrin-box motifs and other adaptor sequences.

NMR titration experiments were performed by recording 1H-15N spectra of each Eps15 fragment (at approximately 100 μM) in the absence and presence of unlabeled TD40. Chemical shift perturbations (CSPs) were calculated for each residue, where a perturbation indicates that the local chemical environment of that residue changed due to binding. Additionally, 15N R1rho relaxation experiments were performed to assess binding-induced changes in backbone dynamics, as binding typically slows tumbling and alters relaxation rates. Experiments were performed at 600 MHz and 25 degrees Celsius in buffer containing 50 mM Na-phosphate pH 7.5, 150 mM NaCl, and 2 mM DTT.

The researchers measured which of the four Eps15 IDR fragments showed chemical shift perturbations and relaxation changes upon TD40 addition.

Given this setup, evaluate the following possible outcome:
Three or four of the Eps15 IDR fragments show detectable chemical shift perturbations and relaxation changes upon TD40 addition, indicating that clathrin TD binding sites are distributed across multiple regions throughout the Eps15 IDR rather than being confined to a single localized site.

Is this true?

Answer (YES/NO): YES